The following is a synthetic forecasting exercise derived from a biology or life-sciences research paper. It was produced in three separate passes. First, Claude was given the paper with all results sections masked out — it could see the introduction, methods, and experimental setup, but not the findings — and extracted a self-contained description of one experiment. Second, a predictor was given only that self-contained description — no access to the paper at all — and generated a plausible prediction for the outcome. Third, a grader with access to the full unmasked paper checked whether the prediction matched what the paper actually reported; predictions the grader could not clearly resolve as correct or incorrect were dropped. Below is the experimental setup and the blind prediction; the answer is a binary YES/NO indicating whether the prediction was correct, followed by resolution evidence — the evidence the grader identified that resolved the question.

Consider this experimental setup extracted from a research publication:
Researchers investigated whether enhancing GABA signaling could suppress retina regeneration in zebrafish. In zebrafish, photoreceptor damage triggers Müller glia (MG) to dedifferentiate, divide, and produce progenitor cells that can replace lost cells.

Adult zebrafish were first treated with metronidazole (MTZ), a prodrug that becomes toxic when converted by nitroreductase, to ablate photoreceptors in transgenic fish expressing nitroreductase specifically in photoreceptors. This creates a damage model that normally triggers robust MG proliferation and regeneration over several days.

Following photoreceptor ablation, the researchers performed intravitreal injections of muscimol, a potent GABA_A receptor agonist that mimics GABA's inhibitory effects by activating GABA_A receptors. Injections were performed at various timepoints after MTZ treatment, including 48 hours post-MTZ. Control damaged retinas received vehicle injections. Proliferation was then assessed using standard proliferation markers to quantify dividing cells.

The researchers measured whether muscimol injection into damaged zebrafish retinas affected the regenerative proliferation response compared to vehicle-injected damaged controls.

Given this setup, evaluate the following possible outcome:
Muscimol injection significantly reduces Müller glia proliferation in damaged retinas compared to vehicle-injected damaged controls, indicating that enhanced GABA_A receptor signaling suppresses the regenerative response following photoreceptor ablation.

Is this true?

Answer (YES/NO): YES